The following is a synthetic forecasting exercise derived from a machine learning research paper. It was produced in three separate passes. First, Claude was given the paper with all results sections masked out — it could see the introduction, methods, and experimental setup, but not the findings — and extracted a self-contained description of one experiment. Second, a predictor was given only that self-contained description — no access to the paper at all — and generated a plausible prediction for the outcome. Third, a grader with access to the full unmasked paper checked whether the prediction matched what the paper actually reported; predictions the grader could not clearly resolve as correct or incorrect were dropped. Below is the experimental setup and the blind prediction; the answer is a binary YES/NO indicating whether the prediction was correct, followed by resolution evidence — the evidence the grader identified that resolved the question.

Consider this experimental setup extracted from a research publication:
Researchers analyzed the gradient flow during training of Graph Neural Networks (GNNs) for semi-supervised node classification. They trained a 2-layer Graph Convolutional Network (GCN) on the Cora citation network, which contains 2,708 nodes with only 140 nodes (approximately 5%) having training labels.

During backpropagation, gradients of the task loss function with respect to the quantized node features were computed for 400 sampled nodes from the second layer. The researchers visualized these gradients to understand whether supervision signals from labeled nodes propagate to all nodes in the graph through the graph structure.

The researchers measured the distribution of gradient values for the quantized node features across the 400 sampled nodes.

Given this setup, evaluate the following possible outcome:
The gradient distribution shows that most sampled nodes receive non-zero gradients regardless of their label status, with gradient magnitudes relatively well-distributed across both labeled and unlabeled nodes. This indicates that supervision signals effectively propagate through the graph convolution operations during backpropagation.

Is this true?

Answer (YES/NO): NO